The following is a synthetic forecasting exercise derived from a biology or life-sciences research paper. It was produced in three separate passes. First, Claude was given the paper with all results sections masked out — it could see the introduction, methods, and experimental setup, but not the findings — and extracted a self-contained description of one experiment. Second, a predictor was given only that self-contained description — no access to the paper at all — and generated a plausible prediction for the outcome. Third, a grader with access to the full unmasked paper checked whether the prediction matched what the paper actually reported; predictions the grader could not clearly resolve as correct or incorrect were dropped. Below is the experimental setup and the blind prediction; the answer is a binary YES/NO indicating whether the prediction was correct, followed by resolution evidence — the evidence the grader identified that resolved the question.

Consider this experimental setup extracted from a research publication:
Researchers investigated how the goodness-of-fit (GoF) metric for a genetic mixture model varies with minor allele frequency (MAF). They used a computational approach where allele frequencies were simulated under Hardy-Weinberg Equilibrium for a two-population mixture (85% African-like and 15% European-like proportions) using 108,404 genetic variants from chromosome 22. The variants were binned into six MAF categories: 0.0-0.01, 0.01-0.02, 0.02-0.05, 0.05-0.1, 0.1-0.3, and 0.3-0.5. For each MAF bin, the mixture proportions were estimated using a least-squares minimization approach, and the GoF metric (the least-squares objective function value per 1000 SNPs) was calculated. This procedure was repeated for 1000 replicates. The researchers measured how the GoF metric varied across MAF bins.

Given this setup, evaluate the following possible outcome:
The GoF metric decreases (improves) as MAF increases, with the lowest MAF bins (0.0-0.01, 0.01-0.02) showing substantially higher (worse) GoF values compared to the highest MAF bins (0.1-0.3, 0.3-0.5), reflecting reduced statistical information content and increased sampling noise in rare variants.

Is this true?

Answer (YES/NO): NO